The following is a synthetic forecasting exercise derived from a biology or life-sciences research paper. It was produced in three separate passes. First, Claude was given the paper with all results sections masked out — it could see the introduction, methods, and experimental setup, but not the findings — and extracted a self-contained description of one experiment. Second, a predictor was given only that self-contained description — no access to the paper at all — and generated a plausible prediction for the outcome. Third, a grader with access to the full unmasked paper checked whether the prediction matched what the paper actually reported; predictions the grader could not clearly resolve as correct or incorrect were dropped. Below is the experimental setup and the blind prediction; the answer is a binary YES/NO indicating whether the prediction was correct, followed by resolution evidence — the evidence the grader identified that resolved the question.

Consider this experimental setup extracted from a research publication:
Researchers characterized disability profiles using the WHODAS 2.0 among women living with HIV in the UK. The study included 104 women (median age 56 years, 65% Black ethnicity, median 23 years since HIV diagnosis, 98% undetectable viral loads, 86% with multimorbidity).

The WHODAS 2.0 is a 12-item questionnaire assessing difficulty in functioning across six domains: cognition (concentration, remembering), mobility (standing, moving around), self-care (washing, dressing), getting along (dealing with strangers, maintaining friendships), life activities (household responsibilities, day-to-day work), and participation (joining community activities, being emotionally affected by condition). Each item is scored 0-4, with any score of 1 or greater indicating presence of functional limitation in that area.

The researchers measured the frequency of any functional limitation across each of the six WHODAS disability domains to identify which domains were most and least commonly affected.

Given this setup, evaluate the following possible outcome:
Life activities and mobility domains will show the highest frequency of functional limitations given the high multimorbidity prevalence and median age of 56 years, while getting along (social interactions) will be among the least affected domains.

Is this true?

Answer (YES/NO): NO